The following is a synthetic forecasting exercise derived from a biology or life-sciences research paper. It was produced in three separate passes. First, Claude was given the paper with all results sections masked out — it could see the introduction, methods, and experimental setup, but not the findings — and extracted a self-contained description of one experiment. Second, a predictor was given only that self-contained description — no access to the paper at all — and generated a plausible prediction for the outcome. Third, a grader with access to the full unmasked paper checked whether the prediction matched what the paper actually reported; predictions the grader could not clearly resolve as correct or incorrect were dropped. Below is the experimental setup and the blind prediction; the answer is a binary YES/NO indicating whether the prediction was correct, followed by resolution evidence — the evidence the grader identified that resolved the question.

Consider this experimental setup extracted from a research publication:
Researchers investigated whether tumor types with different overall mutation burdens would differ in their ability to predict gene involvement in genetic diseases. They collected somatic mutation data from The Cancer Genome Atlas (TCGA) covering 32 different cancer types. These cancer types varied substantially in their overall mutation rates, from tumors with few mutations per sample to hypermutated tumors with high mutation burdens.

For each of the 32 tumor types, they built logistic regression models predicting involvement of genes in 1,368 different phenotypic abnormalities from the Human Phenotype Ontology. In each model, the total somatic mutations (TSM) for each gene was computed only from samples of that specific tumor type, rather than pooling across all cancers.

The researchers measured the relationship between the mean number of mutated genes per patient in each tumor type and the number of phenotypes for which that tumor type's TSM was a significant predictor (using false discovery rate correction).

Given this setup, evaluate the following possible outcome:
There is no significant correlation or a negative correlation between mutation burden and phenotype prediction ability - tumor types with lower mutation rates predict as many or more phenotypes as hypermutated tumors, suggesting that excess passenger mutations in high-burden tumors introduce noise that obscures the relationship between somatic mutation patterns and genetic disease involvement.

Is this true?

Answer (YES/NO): NO